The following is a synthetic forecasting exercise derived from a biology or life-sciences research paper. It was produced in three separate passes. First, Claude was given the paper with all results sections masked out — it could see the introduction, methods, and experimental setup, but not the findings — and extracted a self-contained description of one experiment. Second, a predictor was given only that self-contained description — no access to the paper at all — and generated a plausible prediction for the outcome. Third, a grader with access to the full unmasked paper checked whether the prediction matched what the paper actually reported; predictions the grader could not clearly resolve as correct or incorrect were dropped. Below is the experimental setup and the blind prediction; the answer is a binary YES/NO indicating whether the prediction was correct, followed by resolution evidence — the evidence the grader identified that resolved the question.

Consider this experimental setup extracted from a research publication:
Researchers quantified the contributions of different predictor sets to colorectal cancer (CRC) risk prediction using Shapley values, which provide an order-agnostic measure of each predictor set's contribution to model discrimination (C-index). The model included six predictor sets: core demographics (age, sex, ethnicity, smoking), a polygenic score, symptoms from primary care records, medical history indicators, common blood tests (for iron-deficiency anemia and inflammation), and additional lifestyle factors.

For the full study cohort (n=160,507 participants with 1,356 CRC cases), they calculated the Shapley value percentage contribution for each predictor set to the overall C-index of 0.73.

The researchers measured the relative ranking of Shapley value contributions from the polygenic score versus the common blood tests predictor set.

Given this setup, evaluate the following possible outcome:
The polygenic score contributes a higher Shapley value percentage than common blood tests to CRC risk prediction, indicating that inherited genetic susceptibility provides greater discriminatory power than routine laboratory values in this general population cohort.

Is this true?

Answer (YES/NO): NO